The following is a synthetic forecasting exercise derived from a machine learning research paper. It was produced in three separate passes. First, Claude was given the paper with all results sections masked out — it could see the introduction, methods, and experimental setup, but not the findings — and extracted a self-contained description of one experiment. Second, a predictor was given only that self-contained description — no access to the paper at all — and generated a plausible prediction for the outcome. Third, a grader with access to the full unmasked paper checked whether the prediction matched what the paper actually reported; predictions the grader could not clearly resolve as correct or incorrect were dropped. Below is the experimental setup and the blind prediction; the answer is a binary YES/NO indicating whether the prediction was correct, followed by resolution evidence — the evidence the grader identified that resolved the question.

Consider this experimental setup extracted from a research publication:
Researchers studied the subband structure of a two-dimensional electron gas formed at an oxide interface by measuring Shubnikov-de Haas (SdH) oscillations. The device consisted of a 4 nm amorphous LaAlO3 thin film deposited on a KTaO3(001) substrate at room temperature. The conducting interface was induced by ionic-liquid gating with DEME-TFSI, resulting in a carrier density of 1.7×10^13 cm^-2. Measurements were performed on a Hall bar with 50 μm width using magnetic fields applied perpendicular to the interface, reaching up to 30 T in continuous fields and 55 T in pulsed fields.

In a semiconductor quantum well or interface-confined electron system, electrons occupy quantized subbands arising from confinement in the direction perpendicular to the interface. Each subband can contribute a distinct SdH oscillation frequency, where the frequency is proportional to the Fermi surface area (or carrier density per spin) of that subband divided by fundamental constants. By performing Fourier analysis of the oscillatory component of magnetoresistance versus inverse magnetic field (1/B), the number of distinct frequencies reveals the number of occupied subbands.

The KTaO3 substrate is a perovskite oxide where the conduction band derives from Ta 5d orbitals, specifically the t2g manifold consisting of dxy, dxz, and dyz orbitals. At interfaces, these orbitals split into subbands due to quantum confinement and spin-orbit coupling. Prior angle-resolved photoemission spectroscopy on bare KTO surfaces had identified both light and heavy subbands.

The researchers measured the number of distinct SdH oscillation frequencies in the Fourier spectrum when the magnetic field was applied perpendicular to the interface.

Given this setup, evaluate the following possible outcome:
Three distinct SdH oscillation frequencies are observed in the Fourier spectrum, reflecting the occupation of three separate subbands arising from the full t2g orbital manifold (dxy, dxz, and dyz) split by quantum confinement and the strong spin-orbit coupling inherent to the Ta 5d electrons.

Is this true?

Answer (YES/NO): NO